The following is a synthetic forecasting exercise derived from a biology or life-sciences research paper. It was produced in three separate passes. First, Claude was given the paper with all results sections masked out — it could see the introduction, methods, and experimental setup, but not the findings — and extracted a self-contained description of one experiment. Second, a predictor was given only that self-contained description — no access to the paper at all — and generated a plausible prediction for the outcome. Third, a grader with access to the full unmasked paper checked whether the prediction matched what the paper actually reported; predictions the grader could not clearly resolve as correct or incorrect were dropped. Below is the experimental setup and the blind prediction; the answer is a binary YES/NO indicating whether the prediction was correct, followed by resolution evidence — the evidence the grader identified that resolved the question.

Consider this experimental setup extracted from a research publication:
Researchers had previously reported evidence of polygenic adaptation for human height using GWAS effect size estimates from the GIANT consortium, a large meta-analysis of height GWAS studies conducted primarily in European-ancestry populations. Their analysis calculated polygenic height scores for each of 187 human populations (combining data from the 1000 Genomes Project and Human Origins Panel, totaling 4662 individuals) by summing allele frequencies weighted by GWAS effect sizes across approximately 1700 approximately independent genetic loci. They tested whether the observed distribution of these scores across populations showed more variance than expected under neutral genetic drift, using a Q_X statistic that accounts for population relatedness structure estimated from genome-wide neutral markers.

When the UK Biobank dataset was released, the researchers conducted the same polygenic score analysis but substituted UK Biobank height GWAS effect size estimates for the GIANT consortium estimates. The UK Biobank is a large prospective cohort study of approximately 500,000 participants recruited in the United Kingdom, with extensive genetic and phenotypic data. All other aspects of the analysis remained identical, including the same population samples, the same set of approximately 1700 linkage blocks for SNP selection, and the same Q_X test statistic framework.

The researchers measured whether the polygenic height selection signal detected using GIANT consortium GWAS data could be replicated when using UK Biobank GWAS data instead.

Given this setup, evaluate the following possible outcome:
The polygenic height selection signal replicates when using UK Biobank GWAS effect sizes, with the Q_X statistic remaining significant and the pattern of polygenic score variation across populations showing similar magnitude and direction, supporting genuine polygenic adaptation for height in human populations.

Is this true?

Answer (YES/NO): NO